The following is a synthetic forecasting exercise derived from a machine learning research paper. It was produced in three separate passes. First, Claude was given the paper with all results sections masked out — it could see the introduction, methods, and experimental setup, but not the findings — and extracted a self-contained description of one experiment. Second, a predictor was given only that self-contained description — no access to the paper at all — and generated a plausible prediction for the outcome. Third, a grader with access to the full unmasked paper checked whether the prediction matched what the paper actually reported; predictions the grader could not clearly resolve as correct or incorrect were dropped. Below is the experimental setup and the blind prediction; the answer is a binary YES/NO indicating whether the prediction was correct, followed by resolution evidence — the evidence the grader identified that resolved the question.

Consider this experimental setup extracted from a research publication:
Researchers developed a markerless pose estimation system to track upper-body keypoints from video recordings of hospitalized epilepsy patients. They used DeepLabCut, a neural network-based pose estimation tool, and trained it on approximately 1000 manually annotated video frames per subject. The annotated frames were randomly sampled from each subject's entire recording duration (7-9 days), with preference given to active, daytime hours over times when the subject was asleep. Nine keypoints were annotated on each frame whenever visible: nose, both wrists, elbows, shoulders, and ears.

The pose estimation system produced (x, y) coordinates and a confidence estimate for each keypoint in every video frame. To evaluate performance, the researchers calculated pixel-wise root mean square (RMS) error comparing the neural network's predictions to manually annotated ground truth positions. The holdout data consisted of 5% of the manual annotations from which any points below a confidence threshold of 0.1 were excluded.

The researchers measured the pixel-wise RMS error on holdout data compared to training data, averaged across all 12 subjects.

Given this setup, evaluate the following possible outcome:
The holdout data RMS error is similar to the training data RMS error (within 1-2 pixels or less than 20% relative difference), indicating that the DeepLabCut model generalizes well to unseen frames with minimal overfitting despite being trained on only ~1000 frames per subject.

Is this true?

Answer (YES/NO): NO